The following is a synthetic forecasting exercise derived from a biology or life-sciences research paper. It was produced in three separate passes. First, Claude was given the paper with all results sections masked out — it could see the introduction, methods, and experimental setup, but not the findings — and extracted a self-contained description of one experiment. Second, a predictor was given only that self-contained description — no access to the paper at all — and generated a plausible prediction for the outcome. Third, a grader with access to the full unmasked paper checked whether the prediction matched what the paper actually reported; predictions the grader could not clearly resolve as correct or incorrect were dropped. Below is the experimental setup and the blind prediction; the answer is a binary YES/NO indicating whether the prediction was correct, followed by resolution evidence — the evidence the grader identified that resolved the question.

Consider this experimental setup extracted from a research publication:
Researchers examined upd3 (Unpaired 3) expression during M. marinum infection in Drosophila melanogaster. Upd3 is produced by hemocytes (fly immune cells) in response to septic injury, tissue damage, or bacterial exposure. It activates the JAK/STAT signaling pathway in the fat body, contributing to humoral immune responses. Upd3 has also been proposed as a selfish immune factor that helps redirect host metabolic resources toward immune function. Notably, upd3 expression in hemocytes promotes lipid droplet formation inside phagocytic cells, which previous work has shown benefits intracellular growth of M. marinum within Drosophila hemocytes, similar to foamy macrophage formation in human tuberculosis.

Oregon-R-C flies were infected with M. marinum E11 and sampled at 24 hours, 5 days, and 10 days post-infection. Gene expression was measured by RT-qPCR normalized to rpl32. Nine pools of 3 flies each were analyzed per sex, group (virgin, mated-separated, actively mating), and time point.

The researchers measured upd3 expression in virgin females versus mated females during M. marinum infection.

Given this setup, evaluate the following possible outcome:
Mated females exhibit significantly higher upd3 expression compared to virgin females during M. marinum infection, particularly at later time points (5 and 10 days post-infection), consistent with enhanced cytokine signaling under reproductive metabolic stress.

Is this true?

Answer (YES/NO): YES